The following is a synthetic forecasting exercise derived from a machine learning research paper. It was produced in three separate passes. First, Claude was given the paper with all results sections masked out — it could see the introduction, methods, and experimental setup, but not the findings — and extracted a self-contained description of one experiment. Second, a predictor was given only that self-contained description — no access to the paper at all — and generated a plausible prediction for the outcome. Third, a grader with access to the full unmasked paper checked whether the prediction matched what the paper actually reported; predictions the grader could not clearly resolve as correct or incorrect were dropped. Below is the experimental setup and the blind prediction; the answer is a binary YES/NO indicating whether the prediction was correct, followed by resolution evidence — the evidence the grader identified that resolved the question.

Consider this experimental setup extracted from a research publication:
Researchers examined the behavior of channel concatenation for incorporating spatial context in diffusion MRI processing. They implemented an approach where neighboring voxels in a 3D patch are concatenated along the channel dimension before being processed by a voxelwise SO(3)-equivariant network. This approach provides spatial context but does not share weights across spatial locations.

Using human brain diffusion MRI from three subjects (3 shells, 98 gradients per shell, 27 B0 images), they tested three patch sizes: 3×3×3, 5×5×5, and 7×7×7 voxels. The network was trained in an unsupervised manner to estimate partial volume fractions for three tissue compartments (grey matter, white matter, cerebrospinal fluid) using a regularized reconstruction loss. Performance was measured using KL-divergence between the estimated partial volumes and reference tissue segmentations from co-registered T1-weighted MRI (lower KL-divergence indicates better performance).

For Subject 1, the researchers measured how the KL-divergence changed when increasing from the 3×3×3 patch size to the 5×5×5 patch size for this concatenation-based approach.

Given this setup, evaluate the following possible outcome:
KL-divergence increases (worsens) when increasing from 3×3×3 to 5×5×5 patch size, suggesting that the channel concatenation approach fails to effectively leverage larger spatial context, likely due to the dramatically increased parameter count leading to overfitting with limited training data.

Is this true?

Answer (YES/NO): YES